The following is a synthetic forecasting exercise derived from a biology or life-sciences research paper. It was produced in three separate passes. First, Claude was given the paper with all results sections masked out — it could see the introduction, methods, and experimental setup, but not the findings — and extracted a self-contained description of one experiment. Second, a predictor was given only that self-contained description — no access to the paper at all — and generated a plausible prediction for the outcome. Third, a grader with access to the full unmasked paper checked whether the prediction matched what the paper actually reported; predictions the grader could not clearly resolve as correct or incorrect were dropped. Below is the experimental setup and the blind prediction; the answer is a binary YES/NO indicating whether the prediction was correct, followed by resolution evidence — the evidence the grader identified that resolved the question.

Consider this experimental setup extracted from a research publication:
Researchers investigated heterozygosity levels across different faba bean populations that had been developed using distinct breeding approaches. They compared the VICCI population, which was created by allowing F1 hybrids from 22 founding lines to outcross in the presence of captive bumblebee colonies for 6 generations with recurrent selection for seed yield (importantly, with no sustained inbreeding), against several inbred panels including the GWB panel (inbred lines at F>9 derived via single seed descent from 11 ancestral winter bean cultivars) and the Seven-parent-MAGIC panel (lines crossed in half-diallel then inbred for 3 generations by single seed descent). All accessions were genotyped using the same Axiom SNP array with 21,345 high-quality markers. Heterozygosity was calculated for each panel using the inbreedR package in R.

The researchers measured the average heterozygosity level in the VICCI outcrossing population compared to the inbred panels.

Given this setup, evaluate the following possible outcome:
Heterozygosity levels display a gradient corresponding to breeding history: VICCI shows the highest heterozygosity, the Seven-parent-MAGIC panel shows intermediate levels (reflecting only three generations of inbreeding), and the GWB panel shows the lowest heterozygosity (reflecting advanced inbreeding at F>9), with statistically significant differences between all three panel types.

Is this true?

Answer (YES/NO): NO